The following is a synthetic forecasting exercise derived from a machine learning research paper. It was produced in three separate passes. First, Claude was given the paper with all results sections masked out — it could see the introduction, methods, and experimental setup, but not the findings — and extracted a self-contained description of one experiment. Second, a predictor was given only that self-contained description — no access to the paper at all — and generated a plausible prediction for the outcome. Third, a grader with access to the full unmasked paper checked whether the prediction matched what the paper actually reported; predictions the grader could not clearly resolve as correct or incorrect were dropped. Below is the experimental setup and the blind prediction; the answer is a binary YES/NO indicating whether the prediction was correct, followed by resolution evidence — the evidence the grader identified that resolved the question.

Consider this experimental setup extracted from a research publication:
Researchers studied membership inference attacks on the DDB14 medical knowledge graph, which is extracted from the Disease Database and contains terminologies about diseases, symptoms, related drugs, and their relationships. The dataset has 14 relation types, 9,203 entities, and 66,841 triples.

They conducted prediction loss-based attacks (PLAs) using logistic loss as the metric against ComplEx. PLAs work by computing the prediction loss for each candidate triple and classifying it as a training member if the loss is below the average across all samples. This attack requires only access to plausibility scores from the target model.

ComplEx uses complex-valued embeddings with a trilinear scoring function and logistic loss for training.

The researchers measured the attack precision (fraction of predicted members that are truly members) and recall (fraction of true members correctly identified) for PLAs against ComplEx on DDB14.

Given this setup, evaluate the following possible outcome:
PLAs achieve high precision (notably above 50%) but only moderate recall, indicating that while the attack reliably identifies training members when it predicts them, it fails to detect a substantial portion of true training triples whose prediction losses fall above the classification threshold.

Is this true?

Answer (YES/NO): NO